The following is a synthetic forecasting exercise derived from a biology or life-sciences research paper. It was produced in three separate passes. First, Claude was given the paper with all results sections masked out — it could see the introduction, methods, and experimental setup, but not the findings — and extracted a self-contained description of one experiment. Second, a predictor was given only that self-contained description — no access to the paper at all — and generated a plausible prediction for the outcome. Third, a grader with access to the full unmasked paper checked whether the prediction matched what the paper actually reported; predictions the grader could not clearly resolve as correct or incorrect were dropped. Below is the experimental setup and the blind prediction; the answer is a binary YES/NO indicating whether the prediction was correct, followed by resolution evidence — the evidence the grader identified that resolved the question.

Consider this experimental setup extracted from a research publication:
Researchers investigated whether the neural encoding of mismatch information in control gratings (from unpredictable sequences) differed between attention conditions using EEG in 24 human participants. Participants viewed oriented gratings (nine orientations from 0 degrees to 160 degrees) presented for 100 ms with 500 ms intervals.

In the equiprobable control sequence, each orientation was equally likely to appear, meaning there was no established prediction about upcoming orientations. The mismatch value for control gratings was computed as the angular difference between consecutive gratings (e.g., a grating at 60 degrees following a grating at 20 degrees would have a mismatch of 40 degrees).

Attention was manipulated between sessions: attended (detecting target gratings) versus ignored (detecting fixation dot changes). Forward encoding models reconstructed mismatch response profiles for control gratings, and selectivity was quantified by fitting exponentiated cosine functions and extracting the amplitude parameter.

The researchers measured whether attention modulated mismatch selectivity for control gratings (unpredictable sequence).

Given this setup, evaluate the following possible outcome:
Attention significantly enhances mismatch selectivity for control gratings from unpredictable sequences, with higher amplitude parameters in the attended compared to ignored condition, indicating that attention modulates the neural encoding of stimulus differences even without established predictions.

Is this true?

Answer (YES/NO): NO